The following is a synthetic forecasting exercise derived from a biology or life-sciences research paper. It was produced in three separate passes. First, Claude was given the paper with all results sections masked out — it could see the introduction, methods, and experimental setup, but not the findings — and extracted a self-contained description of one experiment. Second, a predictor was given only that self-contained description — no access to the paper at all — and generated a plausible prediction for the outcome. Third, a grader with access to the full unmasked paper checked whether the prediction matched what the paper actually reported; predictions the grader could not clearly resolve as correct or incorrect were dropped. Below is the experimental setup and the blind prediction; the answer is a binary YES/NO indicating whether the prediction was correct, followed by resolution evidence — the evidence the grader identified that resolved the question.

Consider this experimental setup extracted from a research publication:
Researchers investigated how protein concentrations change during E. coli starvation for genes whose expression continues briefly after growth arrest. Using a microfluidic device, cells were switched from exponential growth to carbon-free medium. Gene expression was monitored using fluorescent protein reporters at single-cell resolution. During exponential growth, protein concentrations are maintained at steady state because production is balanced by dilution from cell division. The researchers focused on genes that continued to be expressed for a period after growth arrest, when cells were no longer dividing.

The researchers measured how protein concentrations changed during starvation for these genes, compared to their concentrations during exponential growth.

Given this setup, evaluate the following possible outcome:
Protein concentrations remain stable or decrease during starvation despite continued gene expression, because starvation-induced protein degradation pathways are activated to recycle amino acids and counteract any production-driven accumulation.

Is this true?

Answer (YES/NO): NO